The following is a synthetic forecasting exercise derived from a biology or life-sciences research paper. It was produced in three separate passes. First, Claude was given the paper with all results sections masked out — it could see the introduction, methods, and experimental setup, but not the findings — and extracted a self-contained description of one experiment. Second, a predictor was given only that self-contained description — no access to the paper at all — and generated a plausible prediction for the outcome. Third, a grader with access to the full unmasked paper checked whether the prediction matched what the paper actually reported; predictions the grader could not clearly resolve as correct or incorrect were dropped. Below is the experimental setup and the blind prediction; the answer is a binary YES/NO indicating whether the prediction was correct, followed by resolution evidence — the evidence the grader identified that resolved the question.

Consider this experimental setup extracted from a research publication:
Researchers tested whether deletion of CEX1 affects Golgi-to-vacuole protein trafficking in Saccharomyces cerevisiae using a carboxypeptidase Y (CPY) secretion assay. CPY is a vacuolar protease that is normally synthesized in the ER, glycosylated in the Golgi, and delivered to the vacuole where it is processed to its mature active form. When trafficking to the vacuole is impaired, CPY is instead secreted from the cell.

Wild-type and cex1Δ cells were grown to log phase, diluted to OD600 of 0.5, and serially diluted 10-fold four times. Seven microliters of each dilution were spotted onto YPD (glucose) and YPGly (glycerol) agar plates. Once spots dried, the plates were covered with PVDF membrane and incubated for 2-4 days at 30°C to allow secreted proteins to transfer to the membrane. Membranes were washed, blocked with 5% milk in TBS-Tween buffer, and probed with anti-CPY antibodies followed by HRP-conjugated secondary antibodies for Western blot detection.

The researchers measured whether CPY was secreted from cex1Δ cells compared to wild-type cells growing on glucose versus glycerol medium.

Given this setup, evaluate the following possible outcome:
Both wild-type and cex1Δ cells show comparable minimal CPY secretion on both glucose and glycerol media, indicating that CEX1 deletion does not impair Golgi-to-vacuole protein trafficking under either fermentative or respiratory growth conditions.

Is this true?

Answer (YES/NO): NO